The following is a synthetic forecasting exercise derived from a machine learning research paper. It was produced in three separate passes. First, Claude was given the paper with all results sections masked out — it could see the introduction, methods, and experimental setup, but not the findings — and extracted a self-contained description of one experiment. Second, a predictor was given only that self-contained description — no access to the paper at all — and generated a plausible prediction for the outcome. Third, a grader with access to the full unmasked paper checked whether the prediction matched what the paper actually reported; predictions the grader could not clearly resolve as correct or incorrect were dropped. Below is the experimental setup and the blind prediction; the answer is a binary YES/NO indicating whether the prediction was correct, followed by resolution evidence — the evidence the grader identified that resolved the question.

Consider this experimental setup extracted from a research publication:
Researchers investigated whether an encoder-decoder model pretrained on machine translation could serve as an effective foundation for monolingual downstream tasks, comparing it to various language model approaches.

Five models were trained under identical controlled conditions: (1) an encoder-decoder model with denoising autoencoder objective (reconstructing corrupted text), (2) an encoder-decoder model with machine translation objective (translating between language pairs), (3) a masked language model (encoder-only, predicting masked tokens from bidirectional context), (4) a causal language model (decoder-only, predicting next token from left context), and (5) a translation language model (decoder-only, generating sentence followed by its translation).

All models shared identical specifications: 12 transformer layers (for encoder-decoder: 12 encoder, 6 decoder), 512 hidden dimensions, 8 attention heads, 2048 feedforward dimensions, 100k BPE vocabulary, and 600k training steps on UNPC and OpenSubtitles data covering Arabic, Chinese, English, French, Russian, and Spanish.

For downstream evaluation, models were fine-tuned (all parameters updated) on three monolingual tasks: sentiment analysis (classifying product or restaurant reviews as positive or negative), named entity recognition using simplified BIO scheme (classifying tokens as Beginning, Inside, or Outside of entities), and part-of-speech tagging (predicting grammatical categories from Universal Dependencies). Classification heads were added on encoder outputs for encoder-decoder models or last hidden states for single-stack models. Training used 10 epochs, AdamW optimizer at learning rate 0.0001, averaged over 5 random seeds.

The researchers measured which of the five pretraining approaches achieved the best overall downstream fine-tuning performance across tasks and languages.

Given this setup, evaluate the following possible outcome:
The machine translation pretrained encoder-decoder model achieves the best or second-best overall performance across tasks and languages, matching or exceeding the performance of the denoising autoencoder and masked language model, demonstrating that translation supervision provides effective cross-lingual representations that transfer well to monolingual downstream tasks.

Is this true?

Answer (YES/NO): YES